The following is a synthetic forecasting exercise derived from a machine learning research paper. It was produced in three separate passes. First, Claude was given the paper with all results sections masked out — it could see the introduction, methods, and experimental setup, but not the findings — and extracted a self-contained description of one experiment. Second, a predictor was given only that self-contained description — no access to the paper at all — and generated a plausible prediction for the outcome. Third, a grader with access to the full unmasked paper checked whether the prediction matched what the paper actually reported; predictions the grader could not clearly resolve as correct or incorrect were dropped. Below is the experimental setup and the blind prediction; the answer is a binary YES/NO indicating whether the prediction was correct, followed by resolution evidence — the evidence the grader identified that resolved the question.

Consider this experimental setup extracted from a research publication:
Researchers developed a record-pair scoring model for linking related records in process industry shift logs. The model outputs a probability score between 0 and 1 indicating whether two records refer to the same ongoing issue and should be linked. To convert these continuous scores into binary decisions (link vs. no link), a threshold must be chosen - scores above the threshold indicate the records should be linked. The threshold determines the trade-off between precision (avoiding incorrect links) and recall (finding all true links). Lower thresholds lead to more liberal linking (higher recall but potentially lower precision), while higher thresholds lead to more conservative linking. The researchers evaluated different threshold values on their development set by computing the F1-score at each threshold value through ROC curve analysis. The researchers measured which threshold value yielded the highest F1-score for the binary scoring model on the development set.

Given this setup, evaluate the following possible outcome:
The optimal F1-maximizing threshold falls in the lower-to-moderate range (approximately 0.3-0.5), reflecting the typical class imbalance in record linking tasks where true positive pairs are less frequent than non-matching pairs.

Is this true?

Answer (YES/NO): NO